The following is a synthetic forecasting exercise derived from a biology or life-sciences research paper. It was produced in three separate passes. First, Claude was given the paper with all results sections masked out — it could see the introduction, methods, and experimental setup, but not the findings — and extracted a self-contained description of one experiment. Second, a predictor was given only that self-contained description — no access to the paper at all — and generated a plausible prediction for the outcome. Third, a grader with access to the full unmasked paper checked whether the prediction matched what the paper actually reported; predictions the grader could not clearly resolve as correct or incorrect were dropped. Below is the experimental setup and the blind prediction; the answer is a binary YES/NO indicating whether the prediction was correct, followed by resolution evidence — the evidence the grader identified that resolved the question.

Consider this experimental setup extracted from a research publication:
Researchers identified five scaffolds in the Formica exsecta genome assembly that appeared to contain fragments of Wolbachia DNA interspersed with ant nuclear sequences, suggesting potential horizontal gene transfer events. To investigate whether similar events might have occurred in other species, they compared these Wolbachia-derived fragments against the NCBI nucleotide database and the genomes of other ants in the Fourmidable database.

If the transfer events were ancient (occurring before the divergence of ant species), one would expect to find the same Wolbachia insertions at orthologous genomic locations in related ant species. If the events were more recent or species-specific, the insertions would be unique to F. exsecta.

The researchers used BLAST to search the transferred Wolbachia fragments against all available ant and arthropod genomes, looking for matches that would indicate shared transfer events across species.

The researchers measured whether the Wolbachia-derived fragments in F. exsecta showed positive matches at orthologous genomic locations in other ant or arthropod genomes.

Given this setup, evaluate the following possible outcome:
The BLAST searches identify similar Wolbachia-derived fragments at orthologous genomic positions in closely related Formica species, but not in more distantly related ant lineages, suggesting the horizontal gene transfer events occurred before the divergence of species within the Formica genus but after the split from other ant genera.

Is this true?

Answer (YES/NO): NO